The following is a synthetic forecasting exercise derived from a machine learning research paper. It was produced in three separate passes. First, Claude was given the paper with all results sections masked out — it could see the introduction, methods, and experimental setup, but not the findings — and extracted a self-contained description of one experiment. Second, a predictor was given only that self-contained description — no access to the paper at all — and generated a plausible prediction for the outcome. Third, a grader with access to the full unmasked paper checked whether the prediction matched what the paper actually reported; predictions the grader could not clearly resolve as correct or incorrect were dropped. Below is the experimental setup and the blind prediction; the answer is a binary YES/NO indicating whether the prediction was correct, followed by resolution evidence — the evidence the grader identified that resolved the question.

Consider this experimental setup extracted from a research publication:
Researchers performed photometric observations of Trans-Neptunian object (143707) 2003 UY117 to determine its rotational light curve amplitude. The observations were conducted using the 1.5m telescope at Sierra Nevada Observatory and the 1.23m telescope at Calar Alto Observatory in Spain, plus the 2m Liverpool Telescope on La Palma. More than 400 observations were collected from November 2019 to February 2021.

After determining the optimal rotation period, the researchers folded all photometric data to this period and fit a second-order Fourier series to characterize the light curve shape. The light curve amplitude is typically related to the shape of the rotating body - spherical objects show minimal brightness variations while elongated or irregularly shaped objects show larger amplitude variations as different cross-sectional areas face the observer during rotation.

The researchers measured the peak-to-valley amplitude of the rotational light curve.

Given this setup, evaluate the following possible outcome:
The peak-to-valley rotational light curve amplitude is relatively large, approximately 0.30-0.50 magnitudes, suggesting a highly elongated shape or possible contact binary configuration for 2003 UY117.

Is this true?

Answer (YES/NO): YES